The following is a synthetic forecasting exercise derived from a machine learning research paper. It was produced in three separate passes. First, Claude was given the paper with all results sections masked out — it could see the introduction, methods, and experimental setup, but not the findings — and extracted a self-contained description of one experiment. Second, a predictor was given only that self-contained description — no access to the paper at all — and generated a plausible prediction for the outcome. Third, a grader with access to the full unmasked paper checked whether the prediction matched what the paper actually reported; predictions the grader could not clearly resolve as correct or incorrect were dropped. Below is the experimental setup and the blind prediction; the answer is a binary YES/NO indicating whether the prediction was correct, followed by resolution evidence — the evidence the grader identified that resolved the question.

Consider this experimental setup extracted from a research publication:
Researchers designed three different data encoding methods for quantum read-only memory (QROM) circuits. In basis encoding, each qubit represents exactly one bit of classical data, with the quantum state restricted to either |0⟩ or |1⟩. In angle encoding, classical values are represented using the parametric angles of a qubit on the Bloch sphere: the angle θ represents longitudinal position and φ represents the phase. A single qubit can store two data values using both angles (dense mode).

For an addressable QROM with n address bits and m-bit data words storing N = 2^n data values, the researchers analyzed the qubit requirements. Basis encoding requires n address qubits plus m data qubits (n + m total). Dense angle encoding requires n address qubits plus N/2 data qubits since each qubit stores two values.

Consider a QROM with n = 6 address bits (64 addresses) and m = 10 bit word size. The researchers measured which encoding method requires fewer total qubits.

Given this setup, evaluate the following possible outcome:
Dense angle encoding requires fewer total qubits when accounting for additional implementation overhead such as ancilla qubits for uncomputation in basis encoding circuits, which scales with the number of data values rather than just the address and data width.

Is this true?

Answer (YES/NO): NO